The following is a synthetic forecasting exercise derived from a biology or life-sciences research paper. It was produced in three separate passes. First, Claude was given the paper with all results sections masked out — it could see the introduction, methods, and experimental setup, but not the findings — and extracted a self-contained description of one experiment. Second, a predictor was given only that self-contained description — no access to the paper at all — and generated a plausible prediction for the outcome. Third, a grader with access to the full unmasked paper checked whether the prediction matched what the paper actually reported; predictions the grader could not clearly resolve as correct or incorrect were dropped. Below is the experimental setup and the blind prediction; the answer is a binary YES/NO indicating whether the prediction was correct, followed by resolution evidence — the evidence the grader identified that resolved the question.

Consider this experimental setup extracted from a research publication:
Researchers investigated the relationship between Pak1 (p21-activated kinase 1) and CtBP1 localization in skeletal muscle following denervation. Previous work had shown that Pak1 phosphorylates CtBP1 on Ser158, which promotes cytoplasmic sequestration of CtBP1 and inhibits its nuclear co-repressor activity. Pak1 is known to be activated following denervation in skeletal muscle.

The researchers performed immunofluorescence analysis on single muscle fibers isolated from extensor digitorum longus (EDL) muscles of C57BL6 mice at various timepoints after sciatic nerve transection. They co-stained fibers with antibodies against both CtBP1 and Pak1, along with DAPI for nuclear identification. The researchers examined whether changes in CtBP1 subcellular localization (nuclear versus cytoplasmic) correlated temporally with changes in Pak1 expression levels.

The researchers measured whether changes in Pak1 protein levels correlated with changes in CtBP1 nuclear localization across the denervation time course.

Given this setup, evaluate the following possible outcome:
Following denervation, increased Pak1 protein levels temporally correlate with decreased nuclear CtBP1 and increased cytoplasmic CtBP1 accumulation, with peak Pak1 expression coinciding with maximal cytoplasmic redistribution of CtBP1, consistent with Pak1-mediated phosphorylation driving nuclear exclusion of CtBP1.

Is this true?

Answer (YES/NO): NO